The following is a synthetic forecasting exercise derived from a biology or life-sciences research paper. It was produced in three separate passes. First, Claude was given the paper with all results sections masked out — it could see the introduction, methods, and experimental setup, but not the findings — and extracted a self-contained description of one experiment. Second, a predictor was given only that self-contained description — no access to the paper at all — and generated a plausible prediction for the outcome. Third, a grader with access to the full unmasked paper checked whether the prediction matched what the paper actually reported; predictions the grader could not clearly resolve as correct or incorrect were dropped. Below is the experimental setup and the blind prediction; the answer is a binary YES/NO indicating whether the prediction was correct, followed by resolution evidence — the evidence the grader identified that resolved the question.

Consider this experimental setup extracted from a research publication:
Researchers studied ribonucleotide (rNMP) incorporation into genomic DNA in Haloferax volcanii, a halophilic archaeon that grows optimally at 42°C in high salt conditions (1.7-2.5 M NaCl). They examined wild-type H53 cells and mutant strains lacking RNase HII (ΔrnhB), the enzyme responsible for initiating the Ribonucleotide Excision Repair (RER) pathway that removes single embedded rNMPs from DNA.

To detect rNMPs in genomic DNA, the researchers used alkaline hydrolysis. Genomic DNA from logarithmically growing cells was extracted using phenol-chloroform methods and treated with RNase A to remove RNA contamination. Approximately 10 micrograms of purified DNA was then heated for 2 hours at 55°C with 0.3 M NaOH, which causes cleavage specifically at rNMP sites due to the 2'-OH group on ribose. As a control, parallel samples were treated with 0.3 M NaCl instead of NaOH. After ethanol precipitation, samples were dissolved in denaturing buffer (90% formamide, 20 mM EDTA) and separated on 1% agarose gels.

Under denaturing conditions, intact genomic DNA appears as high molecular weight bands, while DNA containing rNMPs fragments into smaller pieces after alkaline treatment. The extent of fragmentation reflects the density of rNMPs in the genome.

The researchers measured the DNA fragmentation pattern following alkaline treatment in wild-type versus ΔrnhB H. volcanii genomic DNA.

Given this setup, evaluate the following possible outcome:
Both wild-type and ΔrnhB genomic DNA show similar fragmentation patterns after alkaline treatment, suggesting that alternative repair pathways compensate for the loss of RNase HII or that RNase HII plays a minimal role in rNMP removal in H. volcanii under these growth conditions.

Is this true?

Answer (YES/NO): NO